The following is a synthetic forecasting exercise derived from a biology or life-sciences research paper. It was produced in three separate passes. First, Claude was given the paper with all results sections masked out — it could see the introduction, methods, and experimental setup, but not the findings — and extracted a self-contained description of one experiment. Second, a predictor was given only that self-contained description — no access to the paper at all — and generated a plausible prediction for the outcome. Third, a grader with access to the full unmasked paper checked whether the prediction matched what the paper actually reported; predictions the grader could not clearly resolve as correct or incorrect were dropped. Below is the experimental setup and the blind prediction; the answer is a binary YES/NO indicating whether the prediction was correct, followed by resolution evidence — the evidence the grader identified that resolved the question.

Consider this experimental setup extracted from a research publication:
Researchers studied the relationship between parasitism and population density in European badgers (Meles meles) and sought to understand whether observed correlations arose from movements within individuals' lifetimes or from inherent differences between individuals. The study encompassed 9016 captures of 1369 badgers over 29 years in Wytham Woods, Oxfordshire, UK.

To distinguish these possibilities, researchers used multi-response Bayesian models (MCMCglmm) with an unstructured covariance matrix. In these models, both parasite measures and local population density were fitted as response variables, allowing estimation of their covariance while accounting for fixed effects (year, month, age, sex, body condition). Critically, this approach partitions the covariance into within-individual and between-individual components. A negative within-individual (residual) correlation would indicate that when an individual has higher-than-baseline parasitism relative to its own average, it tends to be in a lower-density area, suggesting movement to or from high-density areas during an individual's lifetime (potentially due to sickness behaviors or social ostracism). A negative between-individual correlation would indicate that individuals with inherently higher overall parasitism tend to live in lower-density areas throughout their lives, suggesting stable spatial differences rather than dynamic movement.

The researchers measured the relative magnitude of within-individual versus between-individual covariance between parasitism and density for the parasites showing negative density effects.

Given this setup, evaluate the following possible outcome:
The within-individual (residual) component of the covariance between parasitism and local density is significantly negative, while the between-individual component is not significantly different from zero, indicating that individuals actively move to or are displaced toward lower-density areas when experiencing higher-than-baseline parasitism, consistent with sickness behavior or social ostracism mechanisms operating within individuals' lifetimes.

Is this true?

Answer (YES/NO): NO